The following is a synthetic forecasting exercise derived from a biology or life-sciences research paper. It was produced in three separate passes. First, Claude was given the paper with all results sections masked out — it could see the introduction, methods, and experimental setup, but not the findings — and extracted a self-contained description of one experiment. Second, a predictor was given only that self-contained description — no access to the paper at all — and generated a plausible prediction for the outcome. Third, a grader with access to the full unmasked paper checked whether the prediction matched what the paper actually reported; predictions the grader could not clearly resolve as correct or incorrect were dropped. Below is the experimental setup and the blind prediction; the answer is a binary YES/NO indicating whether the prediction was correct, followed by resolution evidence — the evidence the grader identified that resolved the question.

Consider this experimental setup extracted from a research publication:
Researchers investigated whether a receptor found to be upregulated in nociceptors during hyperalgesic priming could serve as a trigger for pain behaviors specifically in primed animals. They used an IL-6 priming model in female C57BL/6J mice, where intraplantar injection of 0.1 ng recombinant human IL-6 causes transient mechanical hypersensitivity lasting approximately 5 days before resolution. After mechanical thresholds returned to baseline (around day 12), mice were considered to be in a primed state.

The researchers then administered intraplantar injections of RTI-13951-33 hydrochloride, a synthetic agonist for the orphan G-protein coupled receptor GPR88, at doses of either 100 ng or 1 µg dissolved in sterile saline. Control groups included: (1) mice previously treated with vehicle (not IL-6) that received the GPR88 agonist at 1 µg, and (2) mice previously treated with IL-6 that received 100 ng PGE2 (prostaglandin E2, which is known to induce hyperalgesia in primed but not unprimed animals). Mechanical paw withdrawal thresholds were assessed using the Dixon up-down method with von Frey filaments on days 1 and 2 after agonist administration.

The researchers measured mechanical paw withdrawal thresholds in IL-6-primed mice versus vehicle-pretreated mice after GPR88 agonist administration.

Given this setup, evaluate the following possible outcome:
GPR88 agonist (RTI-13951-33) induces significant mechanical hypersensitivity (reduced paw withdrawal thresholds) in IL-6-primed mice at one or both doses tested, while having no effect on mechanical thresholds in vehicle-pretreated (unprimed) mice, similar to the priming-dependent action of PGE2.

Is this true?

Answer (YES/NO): YES